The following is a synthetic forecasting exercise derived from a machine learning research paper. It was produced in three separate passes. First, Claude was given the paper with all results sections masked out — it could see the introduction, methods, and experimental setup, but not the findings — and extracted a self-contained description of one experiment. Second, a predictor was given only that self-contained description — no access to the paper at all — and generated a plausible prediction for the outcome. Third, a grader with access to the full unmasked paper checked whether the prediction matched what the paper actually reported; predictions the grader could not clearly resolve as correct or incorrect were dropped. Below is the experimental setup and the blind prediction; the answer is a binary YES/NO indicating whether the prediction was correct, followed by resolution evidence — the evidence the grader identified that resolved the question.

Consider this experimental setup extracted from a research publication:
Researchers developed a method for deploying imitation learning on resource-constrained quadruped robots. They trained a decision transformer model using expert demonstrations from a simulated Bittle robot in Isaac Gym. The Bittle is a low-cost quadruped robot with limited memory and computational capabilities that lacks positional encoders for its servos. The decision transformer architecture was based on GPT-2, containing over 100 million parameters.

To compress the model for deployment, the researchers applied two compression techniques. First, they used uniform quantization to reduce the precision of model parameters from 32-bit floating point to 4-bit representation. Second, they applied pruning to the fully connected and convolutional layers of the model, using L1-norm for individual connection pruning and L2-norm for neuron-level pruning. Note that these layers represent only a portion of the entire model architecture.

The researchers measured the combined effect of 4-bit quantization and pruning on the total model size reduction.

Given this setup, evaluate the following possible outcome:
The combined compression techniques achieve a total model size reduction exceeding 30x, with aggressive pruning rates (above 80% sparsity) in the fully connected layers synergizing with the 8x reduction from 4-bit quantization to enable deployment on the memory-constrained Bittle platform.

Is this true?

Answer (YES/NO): NO